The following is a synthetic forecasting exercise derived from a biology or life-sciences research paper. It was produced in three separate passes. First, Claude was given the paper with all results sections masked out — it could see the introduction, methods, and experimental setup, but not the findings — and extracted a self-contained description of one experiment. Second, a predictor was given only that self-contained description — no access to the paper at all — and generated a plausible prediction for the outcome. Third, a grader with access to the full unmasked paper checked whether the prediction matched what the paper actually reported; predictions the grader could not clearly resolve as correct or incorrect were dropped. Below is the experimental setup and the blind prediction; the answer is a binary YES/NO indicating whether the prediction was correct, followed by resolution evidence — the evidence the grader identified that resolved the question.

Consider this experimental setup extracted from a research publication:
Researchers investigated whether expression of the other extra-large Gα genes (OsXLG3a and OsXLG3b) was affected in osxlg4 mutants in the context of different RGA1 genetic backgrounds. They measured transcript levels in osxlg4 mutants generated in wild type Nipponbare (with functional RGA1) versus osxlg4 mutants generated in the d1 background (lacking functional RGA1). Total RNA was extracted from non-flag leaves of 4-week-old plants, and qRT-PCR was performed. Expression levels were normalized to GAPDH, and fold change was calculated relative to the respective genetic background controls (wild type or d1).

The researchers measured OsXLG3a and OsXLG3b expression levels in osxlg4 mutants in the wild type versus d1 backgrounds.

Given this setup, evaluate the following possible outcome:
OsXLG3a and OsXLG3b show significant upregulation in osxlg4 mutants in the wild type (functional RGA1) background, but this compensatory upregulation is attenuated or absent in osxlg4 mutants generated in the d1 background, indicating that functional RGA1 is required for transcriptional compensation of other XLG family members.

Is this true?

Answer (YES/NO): NO